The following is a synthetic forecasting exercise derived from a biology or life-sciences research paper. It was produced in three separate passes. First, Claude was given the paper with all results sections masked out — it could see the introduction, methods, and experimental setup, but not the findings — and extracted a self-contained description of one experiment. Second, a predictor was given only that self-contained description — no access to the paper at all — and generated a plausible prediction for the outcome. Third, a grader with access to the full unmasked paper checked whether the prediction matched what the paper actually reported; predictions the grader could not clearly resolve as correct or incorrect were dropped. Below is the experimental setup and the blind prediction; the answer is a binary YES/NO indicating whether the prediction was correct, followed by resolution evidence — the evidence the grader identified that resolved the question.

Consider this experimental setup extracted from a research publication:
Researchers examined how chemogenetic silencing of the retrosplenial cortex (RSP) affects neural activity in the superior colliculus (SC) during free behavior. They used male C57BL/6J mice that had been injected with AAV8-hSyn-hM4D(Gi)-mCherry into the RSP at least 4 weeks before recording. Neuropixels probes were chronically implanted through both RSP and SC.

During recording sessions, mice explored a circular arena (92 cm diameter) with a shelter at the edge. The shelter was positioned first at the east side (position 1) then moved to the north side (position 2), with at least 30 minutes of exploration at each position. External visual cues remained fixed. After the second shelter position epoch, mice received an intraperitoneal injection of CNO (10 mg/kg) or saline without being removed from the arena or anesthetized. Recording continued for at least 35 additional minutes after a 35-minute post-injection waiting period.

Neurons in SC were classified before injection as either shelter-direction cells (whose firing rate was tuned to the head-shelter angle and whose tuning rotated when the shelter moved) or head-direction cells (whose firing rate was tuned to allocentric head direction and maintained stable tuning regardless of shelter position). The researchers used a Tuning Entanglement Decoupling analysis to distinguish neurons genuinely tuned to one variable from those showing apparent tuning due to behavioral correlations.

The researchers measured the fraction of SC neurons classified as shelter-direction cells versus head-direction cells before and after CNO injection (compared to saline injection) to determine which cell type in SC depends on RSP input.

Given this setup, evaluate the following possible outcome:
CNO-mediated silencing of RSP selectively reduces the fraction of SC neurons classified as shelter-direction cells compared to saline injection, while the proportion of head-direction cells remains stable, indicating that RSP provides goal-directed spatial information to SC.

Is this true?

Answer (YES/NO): YES